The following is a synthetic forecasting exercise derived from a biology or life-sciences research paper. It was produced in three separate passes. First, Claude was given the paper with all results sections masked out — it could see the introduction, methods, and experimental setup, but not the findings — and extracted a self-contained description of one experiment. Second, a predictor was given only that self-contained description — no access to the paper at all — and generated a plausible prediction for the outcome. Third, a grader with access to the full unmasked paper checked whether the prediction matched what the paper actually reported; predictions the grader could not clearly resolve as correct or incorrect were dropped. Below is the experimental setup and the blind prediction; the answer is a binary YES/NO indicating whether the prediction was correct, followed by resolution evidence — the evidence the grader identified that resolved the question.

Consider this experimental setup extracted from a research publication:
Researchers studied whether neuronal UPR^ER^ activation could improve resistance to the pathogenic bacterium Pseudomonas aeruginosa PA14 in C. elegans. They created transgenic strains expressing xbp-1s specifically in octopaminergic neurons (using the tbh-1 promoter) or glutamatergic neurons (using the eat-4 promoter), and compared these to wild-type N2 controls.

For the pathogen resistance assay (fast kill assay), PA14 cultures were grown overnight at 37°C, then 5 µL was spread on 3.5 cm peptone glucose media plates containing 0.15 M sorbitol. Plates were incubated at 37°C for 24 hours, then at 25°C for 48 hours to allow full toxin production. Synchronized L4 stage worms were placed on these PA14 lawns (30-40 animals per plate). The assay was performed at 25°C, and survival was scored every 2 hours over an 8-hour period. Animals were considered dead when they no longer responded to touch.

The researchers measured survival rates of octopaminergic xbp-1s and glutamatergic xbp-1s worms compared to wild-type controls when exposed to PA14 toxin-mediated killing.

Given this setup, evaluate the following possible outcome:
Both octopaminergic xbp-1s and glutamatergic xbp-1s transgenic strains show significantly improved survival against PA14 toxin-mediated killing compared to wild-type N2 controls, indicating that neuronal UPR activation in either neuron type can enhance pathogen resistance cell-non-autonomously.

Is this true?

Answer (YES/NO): YES